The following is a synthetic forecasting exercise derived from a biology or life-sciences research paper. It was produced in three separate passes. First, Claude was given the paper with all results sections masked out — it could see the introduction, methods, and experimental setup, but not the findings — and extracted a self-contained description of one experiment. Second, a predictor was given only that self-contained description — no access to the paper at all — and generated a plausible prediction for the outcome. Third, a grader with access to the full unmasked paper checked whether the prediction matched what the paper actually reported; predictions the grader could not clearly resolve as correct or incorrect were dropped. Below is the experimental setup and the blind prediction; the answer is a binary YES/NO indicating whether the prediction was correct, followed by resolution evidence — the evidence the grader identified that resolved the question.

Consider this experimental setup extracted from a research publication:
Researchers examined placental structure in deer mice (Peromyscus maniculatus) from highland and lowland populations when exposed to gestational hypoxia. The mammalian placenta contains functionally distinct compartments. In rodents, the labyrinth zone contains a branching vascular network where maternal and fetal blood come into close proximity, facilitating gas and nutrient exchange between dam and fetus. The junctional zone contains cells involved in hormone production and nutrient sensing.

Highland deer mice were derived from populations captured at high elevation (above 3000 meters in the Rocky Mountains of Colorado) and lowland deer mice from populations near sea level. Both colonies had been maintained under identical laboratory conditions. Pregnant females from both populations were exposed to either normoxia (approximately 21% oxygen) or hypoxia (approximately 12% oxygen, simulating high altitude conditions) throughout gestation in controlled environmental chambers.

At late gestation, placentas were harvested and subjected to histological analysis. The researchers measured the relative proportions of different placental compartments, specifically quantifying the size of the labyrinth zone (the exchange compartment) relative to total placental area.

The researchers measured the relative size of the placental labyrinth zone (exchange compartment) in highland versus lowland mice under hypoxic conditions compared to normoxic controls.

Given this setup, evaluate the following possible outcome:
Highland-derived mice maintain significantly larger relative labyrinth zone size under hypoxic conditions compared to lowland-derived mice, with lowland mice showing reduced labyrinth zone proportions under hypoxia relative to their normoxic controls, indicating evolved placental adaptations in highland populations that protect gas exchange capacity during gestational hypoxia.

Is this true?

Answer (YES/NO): NO